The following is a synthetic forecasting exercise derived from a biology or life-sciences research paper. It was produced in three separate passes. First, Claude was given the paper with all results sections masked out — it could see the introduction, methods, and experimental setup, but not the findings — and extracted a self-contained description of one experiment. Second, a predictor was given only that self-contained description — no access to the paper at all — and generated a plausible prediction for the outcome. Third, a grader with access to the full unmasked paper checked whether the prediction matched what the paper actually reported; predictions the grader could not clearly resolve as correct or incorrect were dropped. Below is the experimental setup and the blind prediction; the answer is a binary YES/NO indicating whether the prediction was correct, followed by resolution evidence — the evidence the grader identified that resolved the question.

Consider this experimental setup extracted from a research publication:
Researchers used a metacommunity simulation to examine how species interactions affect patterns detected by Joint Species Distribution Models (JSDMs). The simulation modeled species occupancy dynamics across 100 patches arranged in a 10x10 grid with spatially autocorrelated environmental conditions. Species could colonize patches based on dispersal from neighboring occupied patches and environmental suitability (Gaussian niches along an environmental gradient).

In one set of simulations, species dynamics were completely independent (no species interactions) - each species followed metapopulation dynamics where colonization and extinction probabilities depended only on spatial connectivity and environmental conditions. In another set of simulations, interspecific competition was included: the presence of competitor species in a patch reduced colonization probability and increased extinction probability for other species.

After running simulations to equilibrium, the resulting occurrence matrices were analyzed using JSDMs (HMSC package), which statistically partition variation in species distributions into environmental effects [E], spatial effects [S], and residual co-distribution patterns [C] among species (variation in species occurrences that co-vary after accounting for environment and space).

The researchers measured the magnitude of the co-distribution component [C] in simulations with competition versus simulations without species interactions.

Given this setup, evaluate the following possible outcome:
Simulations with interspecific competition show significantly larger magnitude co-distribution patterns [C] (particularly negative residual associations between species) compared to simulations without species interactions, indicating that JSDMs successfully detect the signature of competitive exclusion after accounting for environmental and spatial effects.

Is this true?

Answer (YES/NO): YES